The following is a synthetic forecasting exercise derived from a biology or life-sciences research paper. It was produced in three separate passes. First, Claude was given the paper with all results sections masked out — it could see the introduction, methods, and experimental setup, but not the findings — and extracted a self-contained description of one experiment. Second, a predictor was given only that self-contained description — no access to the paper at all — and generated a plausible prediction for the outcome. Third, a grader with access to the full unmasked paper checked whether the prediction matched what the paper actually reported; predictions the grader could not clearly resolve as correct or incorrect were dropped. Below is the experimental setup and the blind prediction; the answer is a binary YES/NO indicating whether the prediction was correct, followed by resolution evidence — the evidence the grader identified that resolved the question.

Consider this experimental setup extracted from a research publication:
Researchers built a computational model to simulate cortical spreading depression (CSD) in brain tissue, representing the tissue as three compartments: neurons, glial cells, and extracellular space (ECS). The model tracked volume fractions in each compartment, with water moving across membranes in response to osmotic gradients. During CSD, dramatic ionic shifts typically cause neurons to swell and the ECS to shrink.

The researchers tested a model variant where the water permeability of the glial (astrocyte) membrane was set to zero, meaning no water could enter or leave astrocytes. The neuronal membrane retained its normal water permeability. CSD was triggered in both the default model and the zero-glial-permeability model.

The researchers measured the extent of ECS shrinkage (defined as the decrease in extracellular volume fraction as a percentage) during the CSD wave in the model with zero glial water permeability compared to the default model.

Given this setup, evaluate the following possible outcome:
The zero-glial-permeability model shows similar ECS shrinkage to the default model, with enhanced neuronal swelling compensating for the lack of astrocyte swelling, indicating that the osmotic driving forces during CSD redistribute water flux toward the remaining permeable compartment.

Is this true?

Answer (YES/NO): YES